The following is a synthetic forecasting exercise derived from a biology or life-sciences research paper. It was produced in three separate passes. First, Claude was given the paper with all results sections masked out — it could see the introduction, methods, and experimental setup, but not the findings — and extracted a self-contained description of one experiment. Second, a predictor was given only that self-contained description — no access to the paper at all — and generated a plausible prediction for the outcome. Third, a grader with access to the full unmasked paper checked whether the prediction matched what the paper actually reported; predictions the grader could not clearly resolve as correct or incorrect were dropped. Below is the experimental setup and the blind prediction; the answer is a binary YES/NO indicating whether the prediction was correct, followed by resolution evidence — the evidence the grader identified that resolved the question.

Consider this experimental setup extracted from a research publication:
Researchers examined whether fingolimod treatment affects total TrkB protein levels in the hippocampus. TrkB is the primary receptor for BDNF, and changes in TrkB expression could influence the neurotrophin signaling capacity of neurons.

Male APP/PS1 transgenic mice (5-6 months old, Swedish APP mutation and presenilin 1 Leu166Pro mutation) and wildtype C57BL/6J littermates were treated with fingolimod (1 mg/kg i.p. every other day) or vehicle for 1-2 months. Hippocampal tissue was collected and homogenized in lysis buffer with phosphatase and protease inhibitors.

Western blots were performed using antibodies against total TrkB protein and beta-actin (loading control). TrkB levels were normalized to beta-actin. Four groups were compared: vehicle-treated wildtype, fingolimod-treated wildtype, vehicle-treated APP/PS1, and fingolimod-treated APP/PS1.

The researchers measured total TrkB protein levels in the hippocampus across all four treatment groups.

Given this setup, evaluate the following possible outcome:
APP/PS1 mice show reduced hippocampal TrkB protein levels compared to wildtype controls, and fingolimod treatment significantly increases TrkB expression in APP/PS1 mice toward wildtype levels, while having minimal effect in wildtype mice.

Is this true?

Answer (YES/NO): NO